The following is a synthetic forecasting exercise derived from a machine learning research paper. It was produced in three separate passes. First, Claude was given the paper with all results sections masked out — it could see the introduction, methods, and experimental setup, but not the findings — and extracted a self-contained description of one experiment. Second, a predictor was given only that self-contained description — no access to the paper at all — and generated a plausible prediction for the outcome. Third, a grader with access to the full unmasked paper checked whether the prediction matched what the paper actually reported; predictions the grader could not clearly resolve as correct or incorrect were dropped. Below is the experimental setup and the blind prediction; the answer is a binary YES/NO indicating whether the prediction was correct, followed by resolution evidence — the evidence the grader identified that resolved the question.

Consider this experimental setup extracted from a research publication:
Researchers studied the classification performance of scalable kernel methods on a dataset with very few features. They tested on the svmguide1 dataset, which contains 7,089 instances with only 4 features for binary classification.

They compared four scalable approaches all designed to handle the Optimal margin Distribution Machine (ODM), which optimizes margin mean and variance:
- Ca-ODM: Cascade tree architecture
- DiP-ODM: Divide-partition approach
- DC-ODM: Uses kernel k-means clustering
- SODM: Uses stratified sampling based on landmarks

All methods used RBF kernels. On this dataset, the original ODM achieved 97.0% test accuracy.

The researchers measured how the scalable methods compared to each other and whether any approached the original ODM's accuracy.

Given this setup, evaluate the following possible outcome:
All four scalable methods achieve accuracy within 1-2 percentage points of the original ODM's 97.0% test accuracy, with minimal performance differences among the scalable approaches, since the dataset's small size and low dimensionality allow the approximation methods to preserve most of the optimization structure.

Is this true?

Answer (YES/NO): NO